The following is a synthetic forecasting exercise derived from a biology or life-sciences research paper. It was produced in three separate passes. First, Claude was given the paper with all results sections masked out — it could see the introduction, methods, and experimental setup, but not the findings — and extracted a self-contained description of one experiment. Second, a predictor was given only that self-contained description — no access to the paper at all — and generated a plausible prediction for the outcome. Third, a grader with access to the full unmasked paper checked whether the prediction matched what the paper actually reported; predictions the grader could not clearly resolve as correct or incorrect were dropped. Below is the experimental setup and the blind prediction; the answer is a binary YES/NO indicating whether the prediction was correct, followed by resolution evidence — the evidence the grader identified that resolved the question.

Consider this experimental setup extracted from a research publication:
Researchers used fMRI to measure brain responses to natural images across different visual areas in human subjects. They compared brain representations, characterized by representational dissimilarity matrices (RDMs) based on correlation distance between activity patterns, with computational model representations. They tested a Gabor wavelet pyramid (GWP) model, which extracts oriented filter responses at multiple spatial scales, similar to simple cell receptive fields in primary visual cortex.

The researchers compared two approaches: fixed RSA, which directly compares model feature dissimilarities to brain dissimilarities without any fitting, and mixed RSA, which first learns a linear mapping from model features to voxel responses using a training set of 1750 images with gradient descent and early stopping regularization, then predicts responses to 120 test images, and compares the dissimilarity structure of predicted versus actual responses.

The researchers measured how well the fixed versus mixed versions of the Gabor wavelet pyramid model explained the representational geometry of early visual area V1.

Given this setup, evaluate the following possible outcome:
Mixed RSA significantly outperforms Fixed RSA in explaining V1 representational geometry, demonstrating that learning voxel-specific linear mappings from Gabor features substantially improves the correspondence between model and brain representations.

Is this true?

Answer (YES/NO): NO